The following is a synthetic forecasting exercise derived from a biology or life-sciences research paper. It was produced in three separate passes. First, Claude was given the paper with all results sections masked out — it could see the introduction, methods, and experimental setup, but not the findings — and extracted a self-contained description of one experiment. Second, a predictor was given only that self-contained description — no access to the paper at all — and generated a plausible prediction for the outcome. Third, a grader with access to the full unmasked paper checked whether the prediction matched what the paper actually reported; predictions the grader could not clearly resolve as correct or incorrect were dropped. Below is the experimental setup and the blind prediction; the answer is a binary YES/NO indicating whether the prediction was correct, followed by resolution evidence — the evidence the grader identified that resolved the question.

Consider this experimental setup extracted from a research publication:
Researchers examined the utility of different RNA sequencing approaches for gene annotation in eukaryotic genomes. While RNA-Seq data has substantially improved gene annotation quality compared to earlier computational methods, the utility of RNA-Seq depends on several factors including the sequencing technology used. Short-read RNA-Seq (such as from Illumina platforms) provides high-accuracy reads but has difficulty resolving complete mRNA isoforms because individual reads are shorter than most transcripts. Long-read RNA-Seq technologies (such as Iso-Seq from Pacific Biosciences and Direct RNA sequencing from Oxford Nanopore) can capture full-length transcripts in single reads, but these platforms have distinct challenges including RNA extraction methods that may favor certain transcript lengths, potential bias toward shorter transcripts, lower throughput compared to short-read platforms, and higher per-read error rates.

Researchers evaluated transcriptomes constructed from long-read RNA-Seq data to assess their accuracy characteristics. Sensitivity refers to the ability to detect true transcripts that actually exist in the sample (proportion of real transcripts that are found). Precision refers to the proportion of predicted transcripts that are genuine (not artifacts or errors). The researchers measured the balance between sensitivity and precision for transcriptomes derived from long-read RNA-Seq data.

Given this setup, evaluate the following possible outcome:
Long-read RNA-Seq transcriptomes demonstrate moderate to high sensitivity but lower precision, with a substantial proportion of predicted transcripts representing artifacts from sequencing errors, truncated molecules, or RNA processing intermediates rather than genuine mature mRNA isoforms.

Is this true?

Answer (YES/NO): YES